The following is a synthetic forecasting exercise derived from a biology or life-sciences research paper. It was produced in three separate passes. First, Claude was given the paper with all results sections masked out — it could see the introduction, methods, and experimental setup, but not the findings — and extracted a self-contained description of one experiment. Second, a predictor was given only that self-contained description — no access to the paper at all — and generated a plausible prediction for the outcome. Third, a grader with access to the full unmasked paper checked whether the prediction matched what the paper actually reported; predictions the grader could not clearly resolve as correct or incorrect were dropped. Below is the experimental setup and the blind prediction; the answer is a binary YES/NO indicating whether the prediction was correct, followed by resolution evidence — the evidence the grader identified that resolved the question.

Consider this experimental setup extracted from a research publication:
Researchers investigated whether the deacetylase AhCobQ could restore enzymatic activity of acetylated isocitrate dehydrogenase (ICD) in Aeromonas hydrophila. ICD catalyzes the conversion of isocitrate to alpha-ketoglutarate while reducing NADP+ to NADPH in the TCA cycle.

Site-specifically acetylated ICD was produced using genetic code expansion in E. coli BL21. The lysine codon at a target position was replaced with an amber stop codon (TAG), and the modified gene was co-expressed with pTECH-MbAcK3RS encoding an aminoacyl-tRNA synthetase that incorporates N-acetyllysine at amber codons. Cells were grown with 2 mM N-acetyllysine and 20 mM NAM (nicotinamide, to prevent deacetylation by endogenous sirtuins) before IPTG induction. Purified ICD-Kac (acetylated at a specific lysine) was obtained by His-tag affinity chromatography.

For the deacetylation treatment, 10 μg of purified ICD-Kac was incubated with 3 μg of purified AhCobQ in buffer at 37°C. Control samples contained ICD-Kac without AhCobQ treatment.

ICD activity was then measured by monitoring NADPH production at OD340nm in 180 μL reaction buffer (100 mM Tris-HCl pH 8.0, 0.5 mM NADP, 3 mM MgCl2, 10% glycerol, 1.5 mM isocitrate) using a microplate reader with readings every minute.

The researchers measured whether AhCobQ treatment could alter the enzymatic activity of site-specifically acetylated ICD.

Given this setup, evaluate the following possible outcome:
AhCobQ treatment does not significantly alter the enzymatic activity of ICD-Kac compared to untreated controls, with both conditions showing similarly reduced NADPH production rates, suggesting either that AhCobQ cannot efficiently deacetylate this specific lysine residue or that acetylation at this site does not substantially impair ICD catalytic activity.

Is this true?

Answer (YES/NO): NO